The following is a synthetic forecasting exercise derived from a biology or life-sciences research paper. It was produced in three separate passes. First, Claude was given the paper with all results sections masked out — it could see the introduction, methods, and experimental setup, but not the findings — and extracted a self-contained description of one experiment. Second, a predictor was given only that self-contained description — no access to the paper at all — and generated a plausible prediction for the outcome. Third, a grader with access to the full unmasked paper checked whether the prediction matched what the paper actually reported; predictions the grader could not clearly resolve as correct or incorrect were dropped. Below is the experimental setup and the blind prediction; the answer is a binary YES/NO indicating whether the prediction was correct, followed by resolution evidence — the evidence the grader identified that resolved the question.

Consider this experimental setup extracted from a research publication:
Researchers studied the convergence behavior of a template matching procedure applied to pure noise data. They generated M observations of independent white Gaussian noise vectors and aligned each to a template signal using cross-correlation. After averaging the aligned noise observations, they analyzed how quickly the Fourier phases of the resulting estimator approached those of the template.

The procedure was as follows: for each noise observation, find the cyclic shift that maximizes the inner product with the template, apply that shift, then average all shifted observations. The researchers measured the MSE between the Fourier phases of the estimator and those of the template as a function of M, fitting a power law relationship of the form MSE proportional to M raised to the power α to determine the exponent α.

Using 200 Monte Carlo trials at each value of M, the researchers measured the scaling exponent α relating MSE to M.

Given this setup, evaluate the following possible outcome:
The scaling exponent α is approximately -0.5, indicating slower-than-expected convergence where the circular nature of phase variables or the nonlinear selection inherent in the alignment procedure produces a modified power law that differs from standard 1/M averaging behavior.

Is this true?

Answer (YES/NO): NO